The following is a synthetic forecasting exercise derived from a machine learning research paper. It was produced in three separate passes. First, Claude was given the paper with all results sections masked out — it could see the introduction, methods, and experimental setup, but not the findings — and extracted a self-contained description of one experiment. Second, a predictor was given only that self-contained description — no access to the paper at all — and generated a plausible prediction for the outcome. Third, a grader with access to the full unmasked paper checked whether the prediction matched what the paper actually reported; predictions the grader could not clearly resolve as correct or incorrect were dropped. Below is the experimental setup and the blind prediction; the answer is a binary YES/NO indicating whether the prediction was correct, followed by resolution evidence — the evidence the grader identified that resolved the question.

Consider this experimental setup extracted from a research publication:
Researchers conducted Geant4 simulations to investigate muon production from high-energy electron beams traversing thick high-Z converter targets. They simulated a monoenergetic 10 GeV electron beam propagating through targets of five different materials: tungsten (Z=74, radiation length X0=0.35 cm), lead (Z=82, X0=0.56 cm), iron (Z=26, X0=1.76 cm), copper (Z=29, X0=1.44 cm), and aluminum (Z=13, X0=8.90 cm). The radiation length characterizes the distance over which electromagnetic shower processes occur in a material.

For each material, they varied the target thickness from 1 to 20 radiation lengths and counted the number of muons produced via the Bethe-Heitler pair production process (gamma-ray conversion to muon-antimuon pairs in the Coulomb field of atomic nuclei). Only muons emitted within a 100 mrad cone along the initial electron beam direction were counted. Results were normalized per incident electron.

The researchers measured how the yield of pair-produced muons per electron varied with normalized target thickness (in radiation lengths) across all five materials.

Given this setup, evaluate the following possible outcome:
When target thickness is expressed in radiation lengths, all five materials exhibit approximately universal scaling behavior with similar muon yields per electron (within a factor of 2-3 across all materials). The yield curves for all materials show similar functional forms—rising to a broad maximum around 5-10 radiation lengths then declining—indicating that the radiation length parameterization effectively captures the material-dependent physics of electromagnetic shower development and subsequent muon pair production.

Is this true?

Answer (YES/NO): YES